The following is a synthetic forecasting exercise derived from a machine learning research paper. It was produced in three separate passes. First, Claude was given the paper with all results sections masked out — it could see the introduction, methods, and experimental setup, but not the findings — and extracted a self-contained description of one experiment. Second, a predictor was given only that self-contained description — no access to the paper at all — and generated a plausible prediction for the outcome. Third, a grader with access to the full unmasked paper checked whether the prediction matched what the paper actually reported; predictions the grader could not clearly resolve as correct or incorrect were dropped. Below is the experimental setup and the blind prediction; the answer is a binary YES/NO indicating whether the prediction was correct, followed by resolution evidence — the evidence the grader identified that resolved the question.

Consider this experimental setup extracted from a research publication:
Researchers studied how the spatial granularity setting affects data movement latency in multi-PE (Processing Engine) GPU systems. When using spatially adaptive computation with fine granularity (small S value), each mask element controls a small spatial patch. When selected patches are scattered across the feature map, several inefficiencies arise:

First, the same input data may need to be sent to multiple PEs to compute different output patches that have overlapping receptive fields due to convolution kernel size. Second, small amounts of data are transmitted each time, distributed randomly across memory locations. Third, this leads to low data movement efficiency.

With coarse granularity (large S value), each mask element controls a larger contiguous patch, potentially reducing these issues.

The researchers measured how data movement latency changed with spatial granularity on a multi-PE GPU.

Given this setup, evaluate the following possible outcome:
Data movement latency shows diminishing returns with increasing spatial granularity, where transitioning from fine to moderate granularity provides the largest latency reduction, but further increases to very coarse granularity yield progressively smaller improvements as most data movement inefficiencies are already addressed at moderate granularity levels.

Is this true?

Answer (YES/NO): NO